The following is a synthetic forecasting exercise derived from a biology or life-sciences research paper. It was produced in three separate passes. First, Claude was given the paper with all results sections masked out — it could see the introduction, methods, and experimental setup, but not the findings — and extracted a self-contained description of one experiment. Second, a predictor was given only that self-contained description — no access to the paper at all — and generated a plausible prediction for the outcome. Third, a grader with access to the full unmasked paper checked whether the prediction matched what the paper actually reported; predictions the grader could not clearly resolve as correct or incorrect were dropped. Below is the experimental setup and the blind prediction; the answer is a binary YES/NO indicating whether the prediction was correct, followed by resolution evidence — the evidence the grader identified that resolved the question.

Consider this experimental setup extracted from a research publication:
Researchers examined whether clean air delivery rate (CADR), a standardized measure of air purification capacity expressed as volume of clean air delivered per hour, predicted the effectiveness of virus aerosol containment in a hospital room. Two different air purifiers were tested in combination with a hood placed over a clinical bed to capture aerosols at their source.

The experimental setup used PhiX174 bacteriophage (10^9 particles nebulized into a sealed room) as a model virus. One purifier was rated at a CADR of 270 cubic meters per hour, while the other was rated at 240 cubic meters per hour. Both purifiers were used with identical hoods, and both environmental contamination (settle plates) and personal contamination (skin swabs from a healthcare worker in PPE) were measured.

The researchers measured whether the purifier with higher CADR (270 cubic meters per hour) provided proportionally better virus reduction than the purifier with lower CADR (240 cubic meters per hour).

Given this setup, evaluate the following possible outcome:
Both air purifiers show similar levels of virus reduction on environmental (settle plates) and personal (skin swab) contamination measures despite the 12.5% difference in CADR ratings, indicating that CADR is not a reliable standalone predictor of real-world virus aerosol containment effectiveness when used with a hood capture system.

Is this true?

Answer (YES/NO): YES